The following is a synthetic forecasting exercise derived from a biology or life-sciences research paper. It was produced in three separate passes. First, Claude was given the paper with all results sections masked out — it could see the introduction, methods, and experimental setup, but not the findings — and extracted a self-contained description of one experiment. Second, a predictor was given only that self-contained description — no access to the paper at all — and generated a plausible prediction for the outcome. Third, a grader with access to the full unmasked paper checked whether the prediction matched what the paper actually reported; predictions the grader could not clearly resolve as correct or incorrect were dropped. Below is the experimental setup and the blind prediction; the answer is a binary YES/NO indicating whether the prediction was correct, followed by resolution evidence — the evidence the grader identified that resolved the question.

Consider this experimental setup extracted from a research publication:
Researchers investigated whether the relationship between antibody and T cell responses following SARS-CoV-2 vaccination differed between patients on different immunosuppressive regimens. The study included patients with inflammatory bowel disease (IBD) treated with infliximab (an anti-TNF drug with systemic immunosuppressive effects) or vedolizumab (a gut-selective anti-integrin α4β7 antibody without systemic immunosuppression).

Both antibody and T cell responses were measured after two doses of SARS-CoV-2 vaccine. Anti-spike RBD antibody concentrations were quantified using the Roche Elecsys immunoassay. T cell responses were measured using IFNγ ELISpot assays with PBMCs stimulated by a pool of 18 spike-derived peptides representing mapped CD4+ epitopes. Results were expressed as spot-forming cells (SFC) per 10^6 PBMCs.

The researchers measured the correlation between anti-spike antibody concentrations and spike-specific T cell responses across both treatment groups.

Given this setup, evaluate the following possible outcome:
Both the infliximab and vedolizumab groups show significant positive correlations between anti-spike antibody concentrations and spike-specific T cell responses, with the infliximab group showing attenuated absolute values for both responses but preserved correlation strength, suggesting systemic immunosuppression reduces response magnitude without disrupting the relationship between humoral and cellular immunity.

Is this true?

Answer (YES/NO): NO